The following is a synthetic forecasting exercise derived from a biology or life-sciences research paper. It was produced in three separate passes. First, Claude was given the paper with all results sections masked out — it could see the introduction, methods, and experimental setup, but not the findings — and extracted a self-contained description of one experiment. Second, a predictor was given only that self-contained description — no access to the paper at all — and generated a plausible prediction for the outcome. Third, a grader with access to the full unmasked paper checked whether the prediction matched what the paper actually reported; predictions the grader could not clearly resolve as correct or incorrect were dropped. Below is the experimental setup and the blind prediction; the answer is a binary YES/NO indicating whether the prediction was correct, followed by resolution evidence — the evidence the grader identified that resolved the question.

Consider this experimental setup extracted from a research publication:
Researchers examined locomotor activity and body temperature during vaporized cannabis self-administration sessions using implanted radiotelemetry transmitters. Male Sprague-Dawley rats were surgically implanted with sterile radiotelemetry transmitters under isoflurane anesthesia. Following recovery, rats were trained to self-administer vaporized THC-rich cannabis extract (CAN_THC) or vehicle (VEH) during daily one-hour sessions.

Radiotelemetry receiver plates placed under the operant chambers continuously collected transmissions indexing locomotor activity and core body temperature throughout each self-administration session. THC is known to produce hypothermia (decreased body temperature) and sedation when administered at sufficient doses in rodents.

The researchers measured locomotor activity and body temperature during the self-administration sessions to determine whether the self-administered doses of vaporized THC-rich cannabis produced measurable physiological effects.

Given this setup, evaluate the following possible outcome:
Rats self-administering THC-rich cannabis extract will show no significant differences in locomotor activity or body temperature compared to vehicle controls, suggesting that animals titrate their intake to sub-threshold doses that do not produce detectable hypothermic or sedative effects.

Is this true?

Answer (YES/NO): NO